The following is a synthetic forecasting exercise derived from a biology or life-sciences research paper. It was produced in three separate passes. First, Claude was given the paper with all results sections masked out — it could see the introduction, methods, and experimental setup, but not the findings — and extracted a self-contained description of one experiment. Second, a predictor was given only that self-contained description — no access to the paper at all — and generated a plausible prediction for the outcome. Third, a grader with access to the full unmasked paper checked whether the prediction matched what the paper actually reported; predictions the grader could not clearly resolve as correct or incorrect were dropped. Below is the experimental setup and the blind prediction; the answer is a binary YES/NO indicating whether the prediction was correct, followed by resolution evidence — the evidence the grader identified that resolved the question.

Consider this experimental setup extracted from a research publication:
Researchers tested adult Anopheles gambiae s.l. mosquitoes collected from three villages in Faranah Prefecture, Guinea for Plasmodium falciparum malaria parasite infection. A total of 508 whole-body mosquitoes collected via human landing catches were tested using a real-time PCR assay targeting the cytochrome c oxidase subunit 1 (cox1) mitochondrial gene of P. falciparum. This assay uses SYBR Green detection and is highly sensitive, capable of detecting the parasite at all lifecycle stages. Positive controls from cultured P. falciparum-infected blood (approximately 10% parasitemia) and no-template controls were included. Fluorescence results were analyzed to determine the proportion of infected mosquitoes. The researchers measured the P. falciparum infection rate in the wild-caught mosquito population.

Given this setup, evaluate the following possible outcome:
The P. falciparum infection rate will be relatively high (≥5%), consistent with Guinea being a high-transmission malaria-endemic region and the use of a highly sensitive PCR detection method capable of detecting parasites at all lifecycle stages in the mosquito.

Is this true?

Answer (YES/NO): YES